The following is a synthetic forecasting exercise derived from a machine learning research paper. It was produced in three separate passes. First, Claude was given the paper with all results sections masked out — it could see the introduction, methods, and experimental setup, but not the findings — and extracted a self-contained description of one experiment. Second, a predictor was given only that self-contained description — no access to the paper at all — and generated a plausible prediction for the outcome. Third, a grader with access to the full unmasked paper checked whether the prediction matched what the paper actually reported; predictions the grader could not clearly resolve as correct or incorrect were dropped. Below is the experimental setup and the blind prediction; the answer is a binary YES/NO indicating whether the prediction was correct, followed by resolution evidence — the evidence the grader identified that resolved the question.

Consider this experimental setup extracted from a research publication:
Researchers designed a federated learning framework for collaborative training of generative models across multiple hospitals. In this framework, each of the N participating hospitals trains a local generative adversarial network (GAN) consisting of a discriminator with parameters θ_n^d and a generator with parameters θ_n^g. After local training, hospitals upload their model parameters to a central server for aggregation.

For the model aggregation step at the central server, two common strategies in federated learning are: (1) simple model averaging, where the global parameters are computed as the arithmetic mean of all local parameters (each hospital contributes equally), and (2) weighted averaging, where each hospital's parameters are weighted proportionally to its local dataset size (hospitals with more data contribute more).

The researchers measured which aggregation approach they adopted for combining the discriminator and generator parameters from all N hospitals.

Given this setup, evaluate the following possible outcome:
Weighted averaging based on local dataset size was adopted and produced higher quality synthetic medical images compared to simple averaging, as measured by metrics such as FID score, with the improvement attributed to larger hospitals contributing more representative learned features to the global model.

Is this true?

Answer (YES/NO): NO